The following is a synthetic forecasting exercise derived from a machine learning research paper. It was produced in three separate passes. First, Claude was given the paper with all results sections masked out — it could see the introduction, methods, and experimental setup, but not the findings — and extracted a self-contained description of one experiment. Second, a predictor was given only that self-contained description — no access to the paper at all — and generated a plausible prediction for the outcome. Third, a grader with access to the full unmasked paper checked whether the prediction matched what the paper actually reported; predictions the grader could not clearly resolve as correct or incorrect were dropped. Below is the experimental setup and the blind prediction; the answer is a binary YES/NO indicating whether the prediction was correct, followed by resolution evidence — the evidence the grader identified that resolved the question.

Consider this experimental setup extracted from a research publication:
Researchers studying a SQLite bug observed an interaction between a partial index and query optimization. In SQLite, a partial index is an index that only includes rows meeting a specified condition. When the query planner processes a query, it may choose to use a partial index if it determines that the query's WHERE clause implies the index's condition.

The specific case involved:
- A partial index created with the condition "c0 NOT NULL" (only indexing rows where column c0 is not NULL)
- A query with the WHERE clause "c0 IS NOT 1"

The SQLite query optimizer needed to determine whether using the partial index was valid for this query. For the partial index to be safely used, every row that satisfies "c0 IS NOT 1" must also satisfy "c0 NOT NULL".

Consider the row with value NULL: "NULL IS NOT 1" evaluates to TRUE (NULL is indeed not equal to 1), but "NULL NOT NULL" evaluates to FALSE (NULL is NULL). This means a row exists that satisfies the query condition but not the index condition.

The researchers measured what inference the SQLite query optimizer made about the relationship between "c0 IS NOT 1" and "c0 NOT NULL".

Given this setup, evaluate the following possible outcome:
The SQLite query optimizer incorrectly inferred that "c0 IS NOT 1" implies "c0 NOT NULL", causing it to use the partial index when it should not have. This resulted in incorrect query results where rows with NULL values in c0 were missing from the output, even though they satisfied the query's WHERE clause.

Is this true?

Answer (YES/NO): YES